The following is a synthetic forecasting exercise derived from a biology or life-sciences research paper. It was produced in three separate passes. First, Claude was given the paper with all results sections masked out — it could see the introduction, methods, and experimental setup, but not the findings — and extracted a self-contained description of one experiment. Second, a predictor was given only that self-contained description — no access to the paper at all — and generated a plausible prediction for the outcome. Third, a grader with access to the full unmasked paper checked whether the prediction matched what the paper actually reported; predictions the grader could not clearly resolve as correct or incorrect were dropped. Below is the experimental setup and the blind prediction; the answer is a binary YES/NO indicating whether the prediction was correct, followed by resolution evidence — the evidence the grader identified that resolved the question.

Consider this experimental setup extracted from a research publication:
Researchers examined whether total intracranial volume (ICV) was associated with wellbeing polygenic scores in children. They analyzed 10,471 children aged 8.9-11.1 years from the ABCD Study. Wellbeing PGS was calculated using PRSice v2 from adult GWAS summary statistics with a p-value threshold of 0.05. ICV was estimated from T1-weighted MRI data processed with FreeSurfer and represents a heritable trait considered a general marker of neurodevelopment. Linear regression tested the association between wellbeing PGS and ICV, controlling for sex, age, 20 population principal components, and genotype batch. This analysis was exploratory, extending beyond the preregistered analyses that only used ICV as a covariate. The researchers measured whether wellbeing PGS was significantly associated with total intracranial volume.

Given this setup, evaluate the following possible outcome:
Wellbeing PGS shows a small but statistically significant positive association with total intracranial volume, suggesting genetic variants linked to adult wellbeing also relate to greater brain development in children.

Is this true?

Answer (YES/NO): YES